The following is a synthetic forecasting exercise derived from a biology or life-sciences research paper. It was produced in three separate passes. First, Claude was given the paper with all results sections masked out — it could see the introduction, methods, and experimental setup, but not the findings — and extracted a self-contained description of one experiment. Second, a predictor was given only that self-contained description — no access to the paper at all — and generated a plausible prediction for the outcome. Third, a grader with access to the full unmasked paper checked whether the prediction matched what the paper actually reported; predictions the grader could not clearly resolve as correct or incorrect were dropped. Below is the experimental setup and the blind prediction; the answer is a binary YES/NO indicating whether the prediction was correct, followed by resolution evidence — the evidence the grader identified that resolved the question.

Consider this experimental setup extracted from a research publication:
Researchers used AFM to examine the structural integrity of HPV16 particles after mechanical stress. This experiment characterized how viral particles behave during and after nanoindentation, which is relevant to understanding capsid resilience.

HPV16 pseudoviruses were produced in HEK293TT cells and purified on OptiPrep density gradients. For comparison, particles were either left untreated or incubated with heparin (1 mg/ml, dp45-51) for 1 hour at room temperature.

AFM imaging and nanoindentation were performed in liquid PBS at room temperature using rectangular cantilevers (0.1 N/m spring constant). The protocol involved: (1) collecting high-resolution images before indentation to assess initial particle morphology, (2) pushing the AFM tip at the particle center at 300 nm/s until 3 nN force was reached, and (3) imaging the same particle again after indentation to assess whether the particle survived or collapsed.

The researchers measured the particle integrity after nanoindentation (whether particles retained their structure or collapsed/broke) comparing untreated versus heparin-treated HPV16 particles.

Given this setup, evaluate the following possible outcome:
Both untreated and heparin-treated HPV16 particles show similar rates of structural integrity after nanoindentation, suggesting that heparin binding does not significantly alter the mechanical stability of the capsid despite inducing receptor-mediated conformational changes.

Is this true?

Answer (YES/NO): YES